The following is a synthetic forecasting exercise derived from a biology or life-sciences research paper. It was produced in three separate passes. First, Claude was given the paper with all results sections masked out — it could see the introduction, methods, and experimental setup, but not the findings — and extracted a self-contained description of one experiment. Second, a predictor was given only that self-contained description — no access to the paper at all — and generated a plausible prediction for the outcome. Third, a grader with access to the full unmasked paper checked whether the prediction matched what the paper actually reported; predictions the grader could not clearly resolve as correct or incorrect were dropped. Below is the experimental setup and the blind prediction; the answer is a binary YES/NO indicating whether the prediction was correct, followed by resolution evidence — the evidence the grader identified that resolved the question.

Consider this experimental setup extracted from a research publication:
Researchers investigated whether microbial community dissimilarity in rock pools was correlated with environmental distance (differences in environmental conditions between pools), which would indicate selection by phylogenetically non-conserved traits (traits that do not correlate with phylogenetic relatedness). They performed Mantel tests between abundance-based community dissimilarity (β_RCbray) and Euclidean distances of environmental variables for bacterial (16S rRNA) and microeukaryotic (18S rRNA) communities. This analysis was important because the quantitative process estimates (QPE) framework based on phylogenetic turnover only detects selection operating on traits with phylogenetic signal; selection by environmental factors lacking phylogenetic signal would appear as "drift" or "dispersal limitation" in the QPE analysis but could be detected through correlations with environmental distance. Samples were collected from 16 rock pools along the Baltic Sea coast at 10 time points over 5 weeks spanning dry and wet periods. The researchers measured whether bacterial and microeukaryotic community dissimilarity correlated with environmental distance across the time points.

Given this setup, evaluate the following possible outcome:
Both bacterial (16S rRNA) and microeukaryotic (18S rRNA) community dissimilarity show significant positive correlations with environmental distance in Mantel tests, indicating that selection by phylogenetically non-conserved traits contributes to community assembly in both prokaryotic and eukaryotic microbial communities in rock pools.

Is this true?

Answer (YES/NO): NO